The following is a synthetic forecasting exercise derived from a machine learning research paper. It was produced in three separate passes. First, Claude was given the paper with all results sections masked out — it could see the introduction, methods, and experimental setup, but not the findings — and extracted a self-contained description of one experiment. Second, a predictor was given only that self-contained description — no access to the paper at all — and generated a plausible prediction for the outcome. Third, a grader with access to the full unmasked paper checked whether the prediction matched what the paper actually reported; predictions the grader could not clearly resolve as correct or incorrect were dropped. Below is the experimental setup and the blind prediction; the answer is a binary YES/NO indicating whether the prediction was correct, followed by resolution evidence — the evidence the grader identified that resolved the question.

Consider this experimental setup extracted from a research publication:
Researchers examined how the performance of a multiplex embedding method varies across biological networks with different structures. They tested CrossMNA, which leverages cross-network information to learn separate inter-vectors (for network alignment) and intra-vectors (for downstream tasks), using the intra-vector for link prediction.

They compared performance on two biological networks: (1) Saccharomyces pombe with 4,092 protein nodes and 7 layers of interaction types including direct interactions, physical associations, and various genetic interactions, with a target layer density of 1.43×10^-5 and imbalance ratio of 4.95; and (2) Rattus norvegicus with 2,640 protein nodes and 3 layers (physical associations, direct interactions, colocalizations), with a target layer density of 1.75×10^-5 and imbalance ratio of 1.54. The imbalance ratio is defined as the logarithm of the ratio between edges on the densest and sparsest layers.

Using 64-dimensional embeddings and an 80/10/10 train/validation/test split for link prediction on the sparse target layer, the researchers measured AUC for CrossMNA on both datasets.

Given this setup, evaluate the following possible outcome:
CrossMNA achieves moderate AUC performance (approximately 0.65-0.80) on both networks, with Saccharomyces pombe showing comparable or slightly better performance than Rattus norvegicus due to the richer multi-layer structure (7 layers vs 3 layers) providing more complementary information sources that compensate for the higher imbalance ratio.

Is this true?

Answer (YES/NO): NO